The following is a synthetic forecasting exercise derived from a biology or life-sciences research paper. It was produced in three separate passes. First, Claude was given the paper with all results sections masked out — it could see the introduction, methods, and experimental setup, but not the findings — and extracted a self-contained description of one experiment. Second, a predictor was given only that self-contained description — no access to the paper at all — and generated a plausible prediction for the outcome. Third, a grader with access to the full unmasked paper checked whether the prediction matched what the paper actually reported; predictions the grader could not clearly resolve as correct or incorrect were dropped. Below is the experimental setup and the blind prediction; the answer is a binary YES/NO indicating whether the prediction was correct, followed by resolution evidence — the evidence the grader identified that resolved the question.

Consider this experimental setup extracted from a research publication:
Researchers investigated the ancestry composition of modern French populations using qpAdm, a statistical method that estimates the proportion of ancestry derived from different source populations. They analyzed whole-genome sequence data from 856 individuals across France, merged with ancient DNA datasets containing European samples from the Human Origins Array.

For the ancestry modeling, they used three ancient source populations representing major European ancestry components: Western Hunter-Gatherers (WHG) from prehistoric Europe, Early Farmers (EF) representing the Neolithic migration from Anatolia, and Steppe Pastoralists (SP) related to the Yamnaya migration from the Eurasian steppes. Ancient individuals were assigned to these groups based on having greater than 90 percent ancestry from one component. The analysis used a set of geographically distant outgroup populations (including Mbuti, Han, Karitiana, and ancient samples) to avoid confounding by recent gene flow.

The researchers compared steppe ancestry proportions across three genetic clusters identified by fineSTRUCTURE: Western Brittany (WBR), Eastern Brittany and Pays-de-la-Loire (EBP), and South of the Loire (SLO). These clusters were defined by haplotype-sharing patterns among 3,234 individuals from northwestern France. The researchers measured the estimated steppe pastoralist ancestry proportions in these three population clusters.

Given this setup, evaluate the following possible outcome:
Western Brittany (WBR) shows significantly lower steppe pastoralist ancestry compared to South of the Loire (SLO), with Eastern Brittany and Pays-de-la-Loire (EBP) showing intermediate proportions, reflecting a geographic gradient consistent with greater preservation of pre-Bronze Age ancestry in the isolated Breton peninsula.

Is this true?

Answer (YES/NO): NO